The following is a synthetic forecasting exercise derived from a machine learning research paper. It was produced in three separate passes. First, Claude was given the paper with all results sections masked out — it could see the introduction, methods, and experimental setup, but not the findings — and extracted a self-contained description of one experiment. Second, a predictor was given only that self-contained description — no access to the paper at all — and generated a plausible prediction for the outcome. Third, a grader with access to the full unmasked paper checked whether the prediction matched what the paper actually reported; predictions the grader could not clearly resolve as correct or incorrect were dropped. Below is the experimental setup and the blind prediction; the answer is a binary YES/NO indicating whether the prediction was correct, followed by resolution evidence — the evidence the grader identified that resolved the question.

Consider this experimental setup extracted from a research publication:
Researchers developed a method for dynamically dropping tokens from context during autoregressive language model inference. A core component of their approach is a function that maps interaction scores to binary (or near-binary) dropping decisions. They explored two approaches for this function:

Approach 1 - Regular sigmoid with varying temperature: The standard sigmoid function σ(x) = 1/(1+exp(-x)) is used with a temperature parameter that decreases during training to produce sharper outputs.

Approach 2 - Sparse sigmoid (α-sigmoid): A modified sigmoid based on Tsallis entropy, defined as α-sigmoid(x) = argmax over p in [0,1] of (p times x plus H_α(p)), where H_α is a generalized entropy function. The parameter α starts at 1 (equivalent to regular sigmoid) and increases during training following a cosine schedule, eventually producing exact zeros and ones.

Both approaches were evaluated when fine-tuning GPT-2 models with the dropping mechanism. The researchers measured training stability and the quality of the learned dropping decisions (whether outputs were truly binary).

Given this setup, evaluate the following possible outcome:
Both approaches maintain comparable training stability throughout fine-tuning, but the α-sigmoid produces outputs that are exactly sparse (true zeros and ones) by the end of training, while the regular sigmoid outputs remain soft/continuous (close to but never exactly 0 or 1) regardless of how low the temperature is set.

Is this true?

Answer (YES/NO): NO